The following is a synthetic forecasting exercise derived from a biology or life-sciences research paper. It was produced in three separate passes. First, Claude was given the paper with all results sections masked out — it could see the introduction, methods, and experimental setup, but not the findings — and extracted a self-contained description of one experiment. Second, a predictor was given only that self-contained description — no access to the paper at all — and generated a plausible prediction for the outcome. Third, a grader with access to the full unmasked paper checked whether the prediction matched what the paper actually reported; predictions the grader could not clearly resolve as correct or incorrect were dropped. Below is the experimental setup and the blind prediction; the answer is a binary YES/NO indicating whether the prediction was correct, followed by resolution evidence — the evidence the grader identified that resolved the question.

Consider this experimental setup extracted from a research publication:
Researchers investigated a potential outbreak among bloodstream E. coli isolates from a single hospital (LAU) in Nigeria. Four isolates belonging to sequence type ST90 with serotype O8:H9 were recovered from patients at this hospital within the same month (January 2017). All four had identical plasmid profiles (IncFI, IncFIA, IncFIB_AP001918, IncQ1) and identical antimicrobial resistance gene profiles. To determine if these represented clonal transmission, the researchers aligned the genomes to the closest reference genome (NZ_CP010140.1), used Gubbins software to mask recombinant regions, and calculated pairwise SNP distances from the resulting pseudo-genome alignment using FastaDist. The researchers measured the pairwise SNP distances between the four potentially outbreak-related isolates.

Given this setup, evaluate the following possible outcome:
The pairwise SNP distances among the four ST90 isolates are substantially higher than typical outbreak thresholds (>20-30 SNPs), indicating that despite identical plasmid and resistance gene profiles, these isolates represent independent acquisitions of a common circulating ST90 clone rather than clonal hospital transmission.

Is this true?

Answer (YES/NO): NO